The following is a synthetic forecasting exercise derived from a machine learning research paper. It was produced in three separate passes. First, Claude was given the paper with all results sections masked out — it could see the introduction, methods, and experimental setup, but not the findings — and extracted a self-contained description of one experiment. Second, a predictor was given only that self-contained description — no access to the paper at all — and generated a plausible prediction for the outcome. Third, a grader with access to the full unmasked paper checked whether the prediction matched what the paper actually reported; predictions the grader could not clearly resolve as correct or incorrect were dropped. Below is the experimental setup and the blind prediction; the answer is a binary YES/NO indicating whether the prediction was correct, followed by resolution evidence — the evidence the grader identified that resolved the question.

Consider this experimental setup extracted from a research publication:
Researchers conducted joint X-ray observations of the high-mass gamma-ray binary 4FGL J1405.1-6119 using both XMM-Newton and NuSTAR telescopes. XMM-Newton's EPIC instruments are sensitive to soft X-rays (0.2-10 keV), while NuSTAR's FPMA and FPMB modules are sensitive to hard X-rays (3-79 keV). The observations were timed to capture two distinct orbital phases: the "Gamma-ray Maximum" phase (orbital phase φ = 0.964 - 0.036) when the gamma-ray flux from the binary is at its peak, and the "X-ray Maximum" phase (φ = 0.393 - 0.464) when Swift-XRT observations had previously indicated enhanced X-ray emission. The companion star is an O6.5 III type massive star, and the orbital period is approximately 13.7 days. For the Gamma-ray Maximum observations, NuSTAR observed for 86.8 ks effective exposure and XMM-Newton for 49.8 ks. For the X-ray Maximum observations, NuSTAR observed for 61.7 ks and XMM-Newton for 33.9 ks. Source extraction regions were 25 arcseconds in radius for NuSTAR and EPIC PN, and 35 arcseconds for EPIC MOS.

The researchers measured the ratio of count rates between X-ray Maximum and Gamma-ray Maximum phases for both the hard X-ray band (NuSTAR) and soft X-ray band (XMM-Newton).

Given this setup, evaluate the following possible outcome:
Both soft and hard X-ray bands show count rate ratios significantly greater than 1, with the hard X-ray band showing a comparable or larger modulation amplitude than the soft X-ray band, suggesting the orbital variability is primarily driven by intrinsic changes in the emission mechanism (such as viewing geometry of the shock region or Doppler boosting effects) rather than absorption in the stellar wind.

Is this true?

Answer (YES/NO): NO